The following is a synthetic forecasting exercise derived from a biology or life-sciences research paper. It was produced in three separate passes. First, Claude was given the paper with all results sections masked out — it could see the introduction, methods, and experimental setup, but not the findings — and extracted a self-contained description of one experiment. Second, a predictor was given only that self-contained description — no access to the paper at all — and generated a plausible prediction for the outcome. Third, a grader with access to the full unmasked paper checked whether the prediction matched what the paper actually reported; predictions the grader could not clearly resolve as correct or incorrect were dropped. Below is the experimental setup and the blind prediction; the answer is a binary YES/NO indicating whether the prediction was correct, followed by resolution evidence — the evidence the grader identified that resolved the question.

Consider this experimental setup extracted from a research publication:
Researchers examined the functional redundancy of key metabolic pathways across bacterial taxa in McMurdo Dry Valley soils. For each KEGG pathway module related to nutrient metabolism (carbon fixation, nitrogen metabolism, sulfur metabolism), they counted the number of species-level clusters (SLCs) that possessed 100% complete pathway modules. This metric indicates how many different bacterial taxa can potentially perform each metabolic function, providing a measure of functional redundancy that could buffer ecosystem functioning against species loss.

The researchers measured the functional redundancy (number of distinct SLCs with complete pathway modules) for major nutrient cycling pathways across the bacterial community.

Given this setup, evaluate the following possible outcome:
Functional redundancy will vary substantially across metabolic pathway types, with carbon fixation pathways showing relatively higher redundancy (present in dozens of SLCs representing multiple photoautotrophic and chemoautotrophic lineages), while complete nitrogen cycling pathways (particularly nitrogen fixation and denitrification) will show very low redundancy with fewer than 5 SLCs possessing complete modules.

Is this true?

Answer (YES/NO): NO